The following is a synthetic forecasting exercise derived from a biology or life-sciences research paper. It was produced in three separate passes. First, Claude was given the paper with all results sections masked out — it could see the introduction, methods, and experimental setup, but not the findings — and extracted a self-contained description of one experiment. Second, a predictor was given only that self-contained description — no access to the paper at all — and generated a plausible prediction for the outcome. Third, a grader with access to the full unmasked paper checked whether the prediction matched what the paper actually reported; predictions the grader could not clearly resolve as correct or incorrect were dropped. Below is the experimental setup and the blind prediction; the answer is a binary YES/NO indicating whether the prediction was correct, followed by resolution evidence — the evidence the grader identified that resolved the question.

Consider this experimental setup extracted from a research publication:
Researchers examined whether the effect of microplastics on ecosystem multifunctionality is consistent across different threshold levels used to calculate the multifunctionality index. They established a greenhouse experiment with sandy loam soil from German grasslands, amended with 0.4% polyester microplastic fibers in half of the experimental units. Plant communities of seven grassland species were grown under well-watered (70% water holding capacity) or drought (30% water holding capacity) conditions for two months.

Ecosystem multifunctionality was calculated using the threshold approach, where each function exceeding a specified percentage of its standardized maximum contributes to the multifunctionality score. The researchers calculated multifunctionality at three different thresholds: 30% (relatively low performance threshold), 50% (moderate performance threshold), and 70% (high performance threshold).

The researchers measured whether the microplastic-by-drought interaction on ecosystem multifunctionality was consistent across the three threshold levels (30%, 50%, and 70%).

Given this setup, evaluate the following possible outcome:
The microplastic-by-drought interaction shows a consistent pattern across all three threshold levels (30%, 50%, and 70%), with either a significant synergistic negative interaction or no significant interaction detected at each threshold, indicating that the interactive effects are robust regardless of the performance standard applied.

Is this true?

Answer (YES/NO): NO